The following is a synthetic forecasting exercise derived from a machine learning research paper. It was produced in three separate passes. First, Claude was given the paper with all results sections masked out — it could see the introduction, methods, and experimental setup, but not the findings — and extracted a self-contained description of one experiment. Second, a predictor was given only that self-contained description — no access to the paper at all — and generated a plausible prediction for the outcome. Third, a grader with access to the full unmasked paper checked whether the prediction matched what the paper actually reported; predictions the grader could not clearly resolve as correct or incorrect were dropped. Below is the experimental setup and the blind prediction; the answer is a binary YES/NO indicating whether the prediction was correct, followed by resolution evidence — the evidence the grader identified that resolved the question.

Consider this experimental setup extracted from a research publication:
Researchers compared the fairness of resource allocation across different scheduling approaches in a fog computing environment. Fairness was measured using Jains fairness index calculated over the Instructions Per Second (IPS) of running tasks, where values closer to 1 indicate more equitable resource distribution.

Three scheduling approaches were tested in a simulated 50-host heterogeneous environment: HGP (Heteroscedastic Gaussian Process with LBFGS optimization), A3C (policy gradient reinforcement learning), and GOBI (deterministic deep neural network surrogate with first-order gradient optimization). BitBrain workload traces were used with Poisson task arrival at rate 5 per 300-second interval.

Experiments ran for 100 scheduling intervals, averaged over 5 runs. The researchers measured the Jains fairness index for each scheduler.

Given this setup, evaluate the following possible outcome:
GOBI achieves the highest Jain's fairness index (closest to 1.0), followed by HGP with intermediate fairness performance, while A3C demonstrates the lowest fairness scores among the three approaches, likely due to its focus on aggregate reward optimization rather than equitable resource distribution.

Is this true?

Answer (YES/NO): NO